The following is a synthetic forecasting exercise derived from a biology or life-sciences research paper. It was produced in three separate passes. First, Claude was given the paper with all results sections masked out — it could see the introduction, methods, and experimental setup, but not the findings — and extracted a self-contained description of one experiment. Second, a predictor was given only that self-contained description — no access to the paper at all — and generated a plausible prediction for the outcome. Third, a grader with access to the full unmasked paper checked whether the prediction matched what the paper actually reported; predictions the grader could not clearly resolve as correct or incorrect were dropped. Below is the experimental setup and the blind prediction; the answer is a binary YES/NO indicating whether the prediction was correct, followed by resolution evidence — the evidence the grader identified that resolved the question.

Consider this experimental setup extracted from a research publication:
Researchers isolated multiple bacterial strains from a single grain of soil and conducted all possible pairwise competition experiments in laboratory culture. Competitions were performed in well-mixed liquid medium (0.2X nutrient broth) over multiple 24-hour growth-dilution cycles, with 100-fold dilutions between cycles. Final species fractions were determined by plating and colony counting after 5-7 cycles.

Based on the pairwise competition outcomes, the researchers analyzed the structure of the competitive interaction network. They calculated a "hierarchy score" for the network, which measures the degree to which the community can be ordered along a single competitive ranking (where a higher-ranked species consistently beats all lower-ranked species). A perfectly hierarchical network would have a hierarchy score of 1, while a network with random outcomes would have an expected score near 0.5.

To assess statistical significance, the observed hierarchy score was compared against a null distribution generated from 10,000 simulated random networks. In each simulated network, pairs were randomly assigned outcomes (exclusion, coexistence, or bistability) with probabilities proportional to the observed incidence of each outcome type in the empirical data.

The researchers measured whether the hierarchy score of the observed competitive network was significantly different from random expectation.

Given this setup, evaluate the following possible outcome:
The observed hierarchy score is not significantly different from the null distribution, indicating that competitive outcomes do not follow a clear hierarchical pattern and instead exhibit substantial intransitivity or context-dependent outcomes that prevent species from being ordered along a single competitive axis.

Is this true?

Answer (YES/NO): NO